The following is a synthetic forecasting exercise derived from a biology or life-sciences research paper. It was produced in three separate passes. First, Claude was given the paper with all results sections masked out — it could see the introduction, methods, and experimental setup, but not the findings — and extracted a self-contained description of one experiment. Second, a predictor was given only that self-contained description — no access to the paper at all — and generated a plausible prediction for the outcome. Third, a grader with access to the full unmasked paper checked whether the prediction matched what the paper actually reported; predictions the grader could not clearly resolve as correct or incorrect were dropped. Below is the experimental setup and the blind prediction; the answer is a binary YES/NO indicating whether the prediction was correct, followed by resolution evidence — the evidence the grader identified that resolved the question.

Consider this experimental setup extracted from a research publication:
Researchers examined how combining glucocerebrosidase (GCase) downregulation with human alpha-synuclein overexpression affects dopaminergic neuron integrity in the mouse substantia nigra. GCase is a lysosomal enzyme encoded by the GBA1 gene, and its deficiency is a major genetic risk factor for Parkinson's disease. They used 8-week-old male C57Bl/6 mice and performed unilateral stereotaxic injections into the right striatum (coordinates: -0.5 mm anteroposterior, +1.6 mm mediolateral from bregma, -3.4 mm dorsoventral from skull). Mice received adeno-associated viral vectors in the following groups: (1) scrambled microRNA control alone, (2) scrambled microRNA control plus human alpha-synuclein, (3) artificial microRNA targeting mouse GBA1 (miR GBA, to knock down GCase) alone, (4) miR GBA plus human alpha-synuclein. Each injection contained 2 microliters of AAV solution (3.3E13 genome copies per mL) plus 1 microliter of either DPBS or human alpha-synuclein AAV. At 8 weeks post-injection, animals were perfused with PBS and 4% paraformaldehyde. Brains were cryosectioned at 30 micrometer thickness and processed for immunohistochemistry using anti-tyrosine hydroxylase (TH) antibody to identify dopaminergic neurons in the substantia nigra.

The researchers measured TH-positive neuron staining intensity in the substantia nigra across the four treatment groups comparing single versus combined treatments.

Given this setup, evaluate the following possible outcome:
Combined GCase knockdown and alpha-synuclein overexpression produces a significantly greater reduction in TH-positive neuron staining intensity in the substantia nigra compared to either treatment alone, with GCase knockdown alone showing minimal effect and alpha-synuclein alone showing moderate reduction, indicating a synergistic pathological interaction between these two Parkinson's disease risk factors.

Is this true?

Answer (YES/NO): NO